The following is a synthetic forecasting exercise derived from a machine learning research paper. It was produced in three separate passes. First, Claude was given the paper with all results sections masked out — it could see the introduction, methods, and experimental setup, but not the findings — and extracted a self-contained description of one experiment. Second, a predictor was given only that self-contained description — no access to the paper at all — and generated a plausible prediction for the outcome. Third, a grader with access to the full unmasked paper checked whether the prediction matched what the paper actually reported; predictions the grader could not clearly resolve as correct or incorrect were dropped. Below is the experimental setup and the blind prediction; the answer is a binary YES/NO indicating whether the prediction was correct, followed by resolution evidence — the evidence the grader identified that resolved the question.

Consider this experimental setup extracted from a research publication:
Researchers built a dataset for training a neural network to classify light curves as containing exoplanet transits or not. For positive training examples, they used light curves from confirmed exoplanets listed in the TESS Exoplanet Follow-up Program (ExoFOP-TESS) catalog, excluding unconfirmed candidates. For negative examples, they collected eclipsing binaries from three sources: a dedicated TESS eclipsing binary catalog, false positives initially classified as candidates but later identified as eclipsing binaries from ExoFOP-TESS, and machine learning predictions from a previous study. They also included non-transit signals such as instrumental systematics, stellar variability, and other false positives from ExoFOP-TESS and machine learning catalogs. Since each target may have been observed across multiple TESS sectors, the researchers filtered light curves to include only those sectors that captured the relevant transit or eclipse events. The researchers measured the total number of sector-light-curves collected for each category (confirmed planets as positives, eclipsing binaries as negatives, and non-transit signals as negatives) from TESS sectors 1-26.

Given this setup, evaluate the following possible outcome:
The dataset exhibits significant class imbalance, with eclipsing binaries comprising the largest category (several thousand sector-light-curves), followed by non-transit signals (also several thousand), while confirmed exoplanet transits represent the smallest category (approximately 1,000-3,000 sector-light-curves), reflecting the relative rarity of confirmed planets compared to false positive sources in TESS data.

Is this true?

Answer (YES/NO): NO